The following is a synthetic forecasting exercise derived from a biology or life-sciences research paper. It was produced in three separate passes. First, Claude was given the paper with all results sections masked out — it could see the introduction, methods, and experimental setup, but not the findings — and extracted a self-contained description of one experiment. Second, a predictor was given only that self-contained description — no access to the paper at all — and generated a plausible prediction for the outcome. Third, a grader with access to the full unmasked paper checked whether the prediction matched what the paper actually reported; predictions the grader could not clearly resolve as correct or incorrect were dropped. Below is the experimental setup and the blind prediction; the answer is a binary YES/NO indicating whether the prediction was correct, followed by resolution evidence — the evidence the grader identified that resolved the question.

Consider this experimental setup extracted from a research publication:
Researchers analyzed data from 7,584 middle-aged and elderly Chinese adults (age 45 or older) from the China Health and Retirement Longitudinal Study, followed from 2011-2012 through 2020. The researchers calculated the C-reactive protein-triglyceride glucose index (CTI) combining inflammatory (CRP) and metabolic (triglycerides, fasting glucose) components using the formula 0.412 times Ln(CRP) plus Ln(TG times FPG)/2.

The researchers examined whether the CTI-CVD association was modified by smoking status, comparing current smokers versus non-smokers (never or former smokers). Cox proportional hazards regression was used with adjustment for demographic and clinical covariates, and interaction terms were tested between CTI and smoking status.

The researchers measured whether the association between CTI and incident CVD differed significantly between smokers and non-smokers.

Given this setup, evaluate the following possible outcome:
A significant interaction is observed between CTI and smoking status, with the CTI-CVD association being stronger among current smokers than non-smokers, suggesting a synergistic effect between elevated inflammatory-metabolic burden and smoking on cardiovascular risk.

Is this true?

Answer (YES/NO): NO